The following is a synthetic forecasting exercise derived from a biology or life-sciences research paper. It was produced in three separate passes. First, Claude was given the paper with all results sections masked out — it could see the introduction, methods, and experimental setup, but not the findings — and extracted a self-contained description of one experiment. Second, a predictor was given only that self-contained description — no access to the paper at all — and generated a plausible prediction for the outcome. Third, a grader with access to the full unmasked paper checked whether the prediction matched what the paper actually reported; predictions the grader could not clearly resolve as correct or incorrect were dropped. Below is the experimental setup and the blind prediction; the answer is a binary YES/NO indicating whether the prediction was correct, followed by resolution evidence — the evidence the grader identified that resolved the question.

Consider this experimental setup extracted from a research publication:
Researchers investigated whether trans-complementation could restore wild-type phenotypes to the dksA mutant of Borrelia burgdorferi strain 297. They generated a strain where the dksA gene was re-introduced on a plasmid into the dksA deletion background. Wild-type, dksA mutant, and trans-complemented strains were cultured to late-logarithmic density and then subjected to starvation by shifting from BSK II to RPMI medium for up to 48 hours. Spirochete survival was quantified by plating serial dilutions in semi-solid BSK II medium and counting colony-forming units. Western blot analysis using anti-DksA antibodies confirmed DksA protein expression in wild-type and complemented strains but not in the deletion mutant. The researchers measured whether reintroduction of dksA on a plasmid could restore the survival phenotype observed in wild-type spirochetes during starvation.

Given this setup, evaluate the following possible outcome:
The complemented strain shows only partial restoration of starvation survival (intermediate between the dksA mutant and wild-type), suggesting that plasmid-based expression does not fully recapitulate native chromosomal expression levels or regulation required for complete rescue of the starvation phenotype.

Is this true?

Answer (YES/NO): NO